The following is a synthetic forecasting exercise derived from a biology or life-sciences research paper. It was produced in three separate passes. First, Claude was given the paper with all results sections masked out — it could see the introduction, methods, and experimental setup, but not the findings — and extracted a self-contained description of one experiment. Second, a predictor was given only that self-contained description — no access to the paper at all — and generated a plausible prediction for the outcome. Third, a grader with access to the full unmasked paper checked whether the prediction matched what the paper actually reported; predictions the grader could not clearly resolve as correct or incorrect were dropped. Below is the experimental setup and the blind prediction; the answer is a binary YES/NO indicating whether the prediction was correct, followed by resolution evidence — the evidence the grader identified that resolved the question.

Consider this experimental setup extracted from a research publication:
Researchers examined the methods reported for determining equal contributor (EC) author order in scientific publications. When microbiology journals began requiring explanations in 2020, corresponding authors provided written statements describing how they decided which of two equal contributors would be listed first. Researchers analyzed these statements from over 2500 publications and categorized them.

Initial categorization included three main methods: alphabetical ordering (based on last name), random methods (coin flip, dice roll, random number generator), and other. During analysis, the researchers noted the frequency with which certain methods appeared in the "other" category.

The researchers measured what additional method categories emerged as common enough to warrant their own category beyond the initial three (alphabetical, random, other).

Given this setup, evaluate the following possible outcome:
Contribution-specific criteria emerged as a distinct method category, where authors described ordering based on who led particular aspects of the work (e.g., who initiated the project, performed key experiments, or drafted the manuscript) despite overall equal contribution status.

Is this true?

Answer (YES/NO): NO